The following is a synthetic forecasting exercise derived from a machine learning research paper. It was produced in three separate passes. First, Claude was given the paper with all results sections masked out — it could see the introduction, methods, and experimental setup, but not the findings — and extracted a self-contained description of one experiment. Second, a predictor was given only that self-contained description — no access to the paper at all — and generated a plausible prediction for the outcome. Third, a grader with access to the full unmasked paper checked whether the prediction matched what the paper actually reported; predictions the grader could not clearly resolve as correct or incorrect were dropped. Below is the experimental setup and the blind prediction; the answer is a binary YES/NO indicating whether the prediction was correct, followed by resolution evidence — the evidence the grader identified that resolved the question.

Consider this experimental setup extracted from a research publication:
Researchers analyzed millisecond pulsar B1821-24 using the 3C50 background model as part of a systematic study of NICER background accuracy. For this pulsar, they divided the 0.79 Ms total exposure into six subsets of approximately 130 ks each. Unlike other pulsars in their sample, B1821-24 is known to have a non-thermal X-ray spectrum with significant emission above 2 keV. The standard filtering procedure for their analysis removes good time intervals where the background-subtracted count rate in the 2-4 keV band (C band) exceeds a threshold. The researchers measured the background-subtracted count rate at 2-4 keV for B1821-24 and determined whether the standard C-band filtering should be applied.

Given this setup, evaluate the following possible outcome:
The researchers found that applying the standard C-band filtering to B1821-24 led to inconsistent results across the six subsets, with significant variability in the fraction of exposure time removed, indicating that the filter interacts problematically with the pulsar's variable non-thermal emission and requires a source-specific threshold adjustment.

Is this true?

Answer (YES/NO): NO